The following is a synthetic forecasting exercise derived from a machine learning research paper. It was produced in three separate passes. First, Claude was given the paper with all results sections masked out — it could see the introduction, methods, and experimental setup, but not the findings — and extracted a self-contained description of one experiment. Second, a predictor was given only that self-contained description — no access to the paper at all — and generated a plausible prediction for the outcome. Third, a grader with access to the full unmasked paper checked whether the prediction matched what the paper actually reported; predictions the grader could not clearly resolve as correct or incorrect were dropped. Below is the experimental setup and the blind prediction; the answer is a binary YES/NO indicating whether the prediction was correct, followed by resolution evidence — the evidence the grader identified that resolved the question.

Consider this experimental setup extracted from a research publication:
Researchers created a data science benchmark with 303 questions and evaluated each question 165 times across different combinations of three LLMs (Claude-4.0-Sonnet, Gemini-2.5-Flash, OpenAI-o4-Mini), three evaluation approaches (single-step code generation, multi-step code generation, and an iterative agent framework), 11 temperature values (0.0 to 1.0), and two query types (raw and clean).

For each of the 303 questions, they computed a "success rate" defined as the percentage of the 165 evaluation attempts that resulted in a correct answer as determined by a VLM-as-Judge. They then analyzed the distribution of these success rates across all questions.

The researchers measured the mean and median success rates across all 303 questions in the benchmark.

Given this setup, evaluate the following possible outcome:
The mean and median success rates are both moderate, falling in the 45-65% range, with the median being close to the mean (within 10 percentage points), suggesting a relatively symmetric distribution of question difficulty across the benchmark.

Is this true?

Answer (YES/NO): NO